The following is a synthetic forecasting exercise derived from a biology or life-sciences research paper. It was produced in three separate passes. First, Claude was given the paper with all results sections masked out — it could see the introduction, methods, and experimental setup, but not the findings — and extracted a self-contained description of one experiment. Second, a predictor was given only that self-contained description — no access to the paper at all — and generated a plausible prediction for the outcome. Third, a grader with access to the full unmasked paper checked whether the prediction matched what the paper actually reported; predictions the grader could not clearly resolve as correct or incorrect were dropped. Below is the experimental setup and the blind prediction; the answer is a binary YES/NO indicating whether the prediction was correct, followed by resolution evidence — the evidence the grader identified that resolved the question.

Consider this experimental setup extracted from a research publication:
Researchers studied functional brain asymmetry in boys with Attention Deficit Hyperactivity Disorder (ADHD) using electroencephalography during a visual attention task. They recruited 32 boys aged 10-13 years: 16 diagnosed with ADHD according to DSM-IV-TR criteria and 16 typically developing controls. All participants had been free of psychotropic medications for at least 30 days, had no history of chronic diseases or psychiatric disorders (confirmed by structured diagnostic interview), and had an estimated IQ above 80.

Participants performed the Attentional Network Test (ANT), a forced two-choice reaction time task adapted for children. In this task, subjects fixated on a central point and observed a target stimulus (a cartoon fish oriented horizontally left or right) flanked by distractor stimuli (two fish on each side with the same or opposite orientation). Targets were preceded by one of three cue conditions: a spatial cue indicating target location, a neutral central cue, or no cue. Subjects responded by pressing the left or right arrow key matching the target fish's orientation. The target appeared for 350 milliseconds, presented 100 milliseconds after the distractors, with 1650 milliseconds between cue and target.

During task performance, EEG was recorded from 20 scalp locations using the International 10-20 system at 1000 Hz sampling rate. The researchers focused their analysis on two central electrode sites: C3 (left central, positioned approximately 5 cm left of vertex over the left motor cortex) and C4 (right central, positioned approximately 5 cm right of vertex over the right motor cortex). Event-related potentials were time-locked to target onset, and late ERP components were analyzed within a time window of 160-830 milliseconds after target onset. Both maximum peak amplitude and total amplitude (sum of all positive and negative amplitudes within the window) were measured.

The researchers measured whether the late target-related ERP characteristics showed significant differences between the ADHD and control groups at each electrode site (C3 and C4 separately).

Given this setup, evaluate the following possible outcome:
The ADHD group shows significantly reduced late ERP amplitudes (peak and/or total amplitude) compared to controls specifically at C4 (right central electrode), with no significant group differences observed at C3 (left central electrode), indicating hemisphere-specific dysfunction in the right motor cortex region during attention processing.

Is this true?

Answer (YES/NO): YES